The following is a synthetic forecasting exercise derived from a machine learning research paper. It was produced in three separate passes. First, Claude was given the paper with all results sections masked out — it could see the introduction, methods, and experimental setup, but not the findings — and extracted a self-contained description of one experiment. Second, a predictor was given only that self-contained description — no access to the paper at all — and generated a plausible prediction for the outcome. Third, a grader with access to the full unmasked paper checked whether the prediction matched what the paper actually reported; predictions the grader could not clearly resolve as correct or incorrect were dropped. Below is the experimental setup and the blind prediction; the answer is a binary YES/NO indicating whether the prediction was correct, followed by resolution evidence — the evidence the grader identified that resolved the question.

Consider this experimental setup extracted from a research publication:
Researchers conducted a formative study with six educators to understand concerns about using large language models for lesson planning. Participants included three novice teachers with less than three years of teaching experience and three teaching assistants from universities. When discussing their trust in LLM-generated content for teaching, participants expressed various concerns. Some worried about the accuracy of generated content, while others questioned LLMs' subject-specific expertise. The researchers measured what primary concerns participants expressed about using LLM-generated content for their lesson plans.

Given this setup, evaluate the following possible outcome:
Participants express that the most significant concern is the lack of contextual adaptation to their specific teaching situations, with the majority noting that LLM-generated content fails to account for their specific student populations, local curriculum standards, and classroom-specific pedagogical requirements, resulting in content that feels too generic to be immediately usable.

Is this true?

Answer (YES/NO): NO